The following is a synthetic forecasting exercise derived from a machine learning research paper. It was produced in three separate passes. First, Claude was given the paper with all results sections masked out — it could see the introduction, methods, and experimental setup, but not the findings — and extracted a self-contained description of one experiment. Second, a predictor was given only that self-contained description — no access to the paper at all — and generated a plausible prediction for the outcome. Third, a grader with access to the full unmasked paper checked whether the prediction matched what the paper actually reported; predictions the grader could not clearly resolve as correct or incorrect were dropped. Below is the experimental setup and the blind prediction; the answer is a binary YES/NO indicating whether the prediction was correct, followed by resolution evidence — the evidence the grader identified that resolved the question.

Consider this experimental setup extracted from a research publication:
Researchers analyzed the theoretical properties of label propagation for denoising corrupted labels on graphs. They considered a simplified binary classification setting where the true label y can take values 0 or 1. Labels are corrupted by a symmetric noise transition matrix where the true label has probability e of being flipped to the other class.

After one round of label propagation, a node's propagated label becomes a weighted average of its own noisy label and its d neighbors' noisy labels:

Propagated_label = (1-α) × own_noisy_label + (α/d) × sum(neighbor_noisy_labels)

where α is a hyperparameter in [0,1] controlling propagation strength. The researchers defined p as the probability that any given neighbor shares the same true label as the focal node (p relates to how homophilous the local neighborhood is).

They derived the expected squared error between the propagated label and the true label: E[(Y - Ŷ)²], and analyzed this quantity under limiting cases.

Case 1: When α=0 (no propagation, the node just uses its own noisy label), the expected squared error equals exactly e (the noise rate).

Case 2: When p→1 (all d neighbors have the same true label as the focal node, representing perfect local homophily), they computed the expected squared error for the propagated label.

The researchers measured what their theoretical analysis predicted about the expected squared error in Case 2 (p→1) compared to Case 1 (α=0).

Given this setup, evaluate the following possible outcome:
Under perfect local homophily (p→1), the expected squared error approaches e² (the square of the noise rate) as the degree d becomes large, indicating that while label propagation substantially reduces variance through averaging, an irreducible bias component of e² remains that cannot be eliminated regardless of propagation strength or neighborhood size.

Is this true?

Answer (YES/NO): NO